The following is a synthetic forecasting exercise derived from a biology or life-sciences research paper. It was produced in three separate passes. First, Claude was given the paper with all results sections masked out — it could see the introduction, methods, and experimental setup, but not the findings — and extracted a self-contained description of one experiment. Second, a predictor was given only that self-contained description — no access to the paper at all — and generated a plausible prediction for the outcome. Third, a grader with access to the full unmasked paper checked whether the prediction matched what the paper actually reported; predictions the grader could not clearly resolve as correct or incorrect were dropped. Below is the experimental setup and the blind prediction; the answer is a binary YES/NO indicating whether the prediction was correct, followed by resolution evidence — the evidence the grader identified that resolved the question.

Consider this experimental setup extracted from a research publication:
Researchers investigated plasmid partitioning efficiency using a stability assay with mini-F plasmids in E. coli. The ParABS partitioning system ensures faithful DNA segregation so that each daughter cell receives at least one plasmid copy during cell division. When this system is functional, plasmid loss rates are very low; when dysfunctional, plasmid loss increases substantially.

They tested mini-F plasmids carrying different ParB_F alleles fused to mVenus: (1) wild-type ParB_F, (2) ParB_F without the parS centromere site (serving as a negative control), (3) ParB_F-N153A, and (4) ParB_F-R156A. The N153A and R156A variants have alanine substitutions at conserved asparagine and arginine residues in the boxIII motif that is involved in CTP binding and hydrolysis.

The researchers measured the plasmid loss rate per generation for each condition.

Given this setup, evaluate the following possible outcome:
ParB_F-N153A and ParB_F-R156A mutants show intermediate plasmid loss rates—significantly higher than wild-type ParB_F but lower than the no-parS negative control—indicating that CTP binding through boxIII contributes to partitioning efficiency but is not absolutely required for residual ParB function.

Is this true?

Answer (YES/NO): NO